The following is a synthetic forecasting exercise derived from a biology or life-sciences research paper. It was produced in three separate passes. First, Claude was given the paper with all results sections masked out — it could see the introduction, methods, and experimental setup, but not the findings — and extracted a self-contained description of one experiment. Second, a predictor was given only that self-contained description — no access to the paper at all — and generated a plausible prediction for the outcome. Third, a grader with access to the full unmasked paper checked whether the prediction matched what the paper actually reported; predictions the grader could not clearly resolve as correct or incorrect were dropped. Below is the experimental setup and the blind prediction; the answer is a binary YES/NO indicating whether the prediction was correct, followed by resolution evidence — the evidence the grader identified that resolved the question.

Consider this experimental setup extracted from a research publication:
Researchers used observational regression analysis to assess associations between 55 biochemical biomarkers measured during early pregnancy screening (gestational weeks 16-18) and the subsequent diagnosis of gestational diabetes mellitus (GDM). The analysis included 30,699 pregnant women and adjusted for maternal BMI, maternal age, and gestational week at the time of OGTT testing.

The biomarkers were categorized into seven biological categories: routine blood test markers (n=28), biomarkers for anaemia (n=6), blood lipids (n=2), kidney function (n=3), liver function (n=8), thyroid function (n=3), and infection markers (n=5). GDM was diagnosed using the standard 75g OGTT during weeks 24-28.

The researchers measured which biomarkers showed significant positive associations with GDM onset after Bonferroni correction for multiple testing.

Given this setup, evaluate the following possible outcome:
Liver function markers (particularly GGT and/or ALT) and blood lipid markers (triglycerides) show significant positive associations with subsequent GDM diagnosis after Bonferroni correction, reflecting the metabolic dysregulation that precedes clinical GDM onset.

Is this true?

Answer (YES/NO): NO